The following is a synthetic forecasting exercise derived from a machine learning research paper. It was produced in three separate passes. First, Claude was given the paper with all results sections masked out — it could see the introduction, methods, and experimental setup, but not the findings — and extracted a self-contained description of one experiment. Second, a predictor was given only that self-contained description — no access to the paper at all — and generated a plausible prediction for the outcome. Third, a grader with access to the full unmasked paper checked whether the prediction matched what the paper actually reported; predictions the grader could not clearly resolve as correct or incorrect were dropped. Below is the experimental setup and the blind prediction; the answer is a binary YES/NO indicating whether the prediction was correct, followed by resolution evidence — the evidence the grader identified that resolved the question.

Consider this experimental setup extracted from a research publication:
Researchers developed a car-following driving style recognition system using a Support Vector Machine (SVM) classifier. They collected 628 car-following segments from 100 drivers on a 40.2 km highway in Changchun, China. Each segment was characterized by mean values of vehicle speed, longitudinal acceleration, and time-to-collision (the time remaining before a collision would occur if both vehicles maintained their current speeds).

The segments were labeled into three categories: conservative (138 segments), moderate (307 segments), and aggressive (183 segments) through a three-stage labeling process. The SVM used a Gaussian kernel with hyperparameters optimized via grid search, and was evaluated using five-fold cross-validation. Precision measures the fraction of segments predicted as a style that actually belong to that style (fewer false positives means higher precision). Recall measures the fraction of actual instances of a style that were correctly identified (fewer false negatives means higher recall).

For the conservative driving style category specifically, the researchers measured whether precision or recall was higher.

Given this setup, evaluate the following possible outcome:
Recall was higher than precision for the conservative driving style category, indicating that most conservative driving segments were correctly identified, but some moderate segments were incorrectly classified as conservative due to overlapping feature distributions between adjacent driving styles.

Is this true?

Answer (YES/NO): NO